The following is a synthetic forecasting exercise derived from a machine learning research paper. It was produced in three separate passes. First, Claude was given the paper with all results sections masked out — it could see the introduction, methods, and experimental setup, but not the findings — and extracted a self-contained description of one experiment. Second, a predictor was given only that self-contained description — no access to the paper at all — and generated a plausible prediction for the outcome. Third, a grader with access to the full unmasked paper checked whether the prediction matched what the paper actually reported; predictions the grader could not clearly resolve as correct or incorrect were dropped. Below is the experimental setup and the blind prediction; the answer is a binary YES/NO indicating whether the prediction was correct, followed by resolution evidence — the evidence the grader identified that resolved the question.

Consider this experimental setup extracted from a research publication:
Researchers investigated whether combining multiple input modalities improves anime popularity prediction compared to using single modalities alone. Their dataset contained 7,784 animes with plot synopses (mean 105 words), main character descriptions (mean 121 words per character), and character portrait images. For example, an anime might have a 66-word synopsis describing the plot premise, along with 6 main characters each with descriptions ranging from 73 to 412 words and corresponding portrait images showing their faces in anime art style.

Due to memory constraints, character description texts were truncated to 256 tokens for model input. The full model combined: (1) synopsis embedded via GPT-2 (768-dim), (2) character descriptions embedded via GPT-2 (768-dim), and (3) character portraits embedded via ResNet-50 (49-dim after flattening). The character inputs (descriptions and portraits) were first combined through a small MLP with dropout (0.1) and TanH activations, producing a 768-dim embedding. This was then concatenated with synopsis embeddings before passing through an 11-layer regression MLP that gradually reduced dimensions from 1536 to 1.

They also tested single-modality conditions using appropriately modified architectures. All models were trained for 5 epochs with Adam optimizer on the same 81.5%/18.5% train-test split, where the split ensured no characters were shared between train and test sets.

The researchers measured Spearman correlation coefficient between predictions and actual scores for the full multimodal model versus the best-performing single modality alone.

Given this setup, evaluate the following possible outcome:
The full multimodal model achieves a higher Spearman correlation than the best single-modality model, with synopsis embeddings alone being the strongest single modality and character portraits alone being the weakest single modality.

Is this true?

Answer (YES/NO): YES